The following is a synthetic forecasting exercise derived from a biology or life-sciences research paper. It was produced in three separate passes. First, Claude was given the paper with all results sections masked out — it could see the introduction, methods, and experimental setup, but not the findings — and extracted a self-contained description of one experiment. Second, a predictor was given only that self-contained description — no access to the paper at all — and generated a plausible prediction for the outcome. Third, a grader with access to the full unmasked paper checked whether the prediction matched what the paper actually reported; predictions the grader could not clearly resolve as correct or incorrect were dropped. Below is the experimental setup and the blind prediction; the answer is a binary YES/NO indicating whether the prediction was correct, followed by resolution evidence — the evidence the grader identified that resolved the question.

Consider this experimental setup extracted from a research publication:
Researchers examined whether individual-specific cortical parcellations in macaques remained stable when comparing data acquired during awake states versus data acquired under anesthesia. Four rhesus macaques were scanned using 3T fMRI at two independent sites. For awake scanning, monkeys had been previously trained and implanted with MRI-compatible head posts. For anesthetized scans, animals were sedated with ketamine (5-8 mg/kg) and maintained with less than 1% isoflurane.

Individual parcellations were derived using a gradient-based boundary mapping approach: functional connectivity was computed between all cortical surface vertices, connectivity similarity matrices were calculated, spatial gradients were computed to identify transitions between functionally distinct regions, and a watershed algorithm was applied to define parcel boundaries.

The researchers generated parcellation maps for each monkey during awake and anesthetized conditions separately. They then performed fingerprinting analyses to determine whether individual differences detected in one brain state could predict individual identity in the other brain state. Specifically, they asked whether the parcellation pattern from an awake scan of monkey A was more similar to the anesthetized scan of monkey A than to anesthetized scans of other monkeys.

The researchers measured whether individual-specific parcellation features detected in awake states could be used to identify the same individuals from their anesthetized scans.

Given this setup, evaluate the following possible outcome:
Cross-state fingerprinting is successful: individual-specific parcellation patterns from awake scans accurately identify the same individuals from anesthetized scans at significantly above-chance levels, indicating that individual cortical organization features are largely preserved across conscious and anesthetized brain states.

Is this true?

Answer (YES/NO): NO